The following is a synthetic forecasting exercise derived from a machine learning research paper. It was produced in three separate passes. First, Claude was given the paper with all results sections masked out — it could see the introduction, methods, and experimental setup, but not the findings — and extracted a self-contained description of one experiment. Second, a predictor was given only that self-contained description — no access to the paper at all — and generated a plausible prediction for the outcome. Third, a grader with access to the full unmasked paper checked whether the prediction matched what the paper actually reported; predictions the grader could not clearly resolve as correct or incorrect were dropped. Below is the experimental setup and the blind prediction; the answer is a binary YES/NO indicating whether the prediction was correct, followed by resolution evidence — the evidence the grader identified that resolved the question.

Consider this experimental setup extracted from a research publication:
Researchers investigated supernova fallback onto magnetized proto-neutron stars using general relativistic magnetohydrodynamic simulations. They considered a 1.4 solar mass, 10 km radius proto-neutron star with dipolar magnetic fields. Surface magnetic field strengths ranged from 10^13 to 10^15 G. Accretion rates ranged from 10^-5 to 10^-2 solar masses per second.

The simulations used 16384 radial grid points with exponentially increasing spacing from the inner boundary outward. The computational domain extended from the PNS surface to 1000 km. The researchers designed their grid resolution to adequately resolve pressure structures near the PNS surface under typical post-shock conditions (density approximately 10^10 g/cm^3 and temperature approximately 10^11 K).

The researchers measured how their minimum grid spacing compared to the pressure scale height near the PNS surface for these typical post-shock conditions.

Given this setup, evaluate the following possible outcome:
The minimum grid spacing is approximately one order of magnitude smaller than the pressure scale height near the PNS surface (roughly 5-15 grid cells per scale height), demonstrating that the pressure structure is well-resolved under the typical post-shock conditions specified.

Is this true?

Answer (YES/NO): NO